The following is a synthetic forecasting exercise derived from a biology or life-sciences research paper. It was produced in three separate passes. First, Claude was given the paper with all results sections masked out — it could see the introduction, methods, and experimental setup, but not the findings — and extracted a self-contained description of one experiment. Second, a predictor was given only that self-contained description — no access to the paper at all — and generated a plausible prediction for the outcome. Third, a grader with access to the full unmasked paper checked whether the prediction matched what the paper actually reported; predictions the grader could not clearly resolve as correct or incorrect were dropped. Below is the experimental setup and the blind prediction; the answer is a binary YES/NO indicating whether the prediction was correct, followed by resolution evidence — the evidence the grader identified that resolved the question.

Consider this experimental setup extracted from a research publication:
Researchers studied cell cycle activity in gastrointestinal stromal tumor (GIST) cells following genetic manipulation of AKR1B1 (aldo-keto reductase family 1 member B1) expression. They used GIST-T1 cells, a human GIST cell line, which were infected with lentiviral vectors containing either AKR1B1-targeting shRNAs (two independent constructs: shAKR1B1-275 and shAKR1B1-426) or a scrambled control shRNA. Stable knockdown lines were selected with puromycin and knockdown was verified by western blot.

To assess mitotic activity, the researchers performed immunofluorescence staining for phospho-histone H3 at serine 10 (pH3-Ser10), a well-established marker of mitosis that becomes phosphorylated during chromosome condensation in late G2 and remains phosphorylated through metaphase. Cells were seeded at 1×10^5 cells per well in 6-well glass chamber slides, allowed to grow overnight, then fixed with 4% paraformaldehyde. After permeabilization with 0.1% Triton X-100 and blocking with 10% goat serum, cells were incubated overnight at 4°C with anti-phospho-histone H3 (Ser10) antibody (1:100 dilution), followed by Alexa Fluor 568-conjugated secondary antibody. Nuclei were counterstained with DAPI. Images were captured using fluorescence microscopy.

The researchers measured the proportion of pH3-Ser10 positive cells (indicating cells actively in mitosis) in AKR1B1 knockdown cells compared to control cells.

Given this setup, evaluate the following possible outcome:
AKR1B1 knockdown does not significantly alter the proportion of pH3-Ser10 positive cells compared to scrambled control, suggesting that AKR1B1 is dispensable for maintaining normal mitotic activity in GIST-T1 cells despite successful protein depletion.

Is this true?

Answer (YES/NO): NO